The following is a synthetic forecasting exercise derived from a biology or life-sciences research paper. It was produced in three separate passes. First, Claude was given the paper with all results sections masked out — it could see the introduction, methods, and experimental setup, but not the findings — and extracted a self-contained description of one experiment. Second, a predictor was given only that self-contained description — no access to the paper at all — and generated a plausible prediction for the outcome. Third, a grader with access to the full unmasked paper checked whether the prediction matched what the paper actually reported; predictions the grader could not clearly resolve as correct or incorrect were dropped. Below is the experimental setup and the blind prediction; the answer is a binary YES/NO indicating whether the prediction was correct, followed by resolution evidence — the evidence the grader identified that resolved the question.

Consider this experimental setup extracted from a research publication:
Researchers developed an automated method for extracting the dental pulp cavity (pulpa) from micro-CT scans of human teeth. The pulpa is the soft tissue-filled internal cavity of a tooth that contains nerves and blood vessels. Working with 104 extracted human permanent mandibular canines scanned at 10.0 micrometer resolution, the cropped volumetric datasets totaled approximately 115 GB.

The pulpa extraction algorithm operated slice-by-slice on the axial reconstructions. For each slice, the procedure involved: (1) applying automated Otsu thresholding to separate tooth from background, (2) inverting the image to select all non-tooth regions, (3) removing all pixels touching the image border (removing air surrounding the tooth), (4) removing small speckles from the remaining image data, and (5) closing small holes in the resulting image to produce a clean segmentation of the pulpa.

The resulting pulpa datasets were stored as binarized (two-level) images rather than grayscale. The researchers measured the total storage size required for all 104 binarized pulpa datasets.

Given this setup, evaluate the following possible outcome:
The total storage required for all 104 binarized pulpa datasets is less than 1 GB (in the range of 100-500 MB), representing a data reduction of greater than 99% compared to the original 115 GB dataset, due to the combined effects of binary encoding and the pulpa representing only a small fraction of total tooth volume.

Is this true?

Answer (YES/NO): YES